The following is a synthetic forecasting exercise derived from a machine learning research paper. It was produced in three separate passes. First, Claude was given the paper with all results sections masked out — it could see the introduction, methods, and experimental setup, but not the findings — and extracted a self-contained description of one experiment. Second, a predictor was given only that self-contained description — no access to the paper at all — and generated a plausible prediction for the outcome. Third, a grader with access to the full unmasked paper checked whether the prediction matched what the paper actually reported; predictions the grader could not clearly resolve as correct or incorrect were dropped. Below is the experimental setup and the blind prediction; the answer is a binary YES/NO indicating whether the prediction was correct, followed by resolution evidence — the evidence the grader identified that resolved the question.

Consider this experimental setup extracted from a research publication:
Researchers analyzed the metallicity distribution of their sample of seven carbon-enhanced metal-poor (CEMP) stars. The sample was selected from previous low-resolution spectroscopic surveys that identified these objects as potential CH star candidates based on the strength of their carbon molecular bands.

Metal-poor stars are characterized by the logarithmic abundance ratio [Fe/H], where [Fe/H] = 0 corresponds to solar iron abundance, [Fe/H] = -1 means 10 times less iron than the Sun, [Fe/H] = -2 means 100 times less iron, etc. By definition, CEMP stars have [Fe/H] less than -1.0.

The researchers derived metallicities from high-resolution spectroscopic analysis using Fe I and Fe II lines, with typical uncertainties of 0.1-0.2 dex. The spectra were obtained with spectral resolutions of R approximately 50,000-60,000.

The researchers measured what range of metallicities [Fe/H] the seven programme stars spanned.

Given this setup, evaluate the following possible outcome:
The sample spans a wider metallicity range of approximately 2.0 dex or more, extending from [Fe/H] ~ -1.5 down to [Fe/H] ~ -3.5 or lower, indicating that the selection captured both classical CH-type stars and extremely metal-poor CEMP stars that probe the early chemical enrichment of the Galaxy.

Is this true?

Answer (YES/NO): NO